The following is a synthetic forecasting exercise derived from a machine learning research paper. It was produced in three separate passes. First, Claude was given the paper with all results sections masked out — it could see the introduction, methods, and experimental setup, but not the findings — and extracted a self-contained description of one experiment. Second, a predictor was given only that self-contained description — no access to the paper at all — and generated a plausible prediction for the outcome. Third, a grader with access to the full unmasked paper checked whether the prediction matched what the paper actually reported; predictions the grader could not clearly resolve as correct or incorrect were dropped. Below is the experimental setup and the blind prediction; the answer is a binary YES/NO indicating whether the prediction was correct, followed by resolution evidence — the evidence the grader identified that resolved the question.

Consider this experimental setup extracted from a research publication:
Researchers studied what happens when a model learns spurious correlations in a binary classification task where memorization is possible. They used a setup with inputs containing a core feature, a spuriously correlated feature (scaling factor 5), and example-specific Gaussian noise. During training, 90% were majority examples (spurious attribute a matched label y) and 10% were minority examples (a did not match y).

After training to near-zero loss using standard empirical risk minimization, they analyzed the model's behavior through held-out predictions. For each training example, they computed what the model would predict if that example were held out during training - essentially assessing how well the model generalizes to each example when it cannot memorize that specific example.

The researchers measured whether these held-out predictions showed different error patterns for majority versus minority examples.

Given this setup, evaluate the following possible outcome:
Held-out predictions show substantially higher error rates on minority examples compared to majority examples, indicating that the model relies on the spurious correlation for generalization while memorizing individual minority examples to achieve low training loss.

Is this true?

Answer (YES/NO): YES